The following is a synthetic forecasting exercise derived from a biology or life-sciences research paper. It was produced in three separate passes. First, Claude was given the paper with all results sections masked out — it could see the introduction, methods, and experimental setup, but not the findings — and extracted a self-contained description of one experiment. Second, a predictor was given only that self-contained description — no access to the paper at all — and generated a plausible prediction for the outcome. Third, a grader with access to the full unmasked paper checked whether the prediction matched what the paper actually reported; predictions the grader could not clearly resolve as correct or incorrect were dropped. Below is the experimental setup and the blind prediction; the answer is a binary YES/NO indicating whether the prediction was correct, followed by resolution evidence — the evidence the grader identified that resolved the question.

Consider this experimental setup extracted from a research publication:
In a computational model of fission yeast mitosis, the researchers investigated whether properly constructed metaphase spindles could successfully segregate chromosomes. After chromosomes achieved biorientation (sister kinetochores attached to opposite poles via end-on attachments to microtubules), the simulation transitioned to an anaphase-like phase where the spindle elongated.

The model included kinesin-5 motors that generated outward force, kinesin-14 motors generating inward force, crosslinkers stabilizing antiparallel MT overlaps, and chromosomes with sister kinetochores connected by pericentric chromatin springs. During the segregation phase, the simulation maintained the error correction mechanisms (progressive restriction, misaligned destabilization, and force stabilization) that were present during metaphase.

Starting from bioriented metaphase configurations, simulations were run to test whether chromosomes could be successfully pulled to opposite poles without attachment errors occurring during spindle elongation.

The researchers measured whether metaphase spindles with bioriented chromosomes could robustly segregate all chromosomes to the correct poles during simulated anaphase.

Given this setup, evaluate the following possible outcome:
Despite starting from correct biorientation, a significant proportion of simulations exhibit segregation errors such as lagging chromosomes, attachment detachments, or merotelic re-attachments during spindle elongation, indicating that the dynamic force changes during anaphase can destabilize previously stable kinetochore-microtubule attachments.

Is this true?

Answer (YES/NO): NO